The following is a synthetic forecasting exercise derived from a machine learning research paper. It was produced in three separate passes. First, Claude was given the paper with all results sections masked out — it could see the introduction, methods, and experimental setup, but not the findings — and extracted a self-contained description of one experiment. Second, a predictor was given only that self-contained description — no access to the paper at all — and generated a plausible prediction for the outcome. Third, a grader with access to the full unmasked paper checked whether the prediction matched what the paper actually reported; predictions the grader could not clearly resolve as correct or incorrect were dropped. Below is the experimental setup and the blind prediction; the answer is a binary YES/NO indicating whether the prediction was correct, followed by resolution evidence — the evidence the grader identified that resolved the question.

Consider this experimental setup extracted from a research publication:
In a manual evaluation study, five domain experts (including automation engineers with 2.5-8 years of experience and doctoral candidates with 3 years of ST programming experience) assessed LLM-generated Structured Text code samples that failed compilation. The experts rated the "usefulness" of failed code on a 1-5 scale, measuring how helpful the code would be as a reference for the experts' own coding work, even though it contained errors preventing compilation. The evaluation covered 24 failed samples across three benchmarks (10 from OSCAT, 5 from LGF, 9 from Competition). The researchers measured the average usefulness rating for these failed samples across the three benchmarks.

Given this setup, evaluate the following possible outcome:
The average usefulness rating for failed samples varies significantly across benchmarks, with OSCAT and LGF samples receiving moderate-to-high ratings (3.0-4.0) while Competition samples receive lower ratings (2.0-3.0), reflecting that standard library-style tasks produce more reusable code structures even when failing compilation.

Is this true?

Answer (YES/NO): NO